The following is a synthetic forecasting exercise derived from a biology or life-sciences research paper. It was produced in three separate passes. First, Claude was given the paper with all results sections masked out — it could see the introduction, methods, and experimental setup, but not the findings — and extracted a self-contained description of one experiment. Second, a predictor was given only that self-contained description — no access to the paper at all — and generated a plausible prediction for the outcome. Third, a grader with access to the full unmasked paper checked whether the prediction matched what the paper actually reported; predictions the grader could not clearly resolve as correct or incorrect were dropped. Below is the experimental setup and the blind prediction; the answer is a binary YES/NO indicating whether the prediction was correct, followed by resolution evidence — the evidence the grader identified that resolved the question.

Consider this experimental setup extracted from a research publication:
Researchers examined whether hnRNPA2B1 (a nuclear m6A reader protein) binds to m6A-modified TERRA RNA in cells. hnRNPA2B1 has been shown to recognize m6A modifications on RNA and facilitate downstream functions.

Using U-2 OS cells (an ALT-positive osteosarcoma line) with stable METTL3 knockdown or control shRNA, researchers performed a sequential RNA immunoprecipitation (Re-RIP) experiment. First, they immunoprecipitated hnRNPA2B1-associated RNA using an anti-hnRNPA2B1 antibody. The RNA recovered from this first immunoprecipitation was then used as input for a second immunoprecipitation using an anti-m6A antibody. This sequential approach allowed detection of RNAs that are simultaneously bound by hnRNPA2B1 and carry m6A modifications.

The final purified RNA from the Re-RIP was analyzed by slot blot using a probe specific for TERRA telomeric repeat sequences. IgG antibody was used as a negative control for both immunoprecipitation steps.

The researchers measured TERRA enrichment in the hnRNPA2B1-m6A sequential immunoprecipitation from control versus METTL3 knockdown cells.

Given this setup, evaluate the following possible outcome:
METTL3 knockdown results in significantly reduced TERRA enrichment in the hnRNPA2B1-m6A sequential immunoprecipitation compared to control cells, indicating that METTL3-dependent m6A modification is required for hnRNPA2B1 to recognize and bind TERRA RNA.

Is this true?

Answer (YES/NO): YES